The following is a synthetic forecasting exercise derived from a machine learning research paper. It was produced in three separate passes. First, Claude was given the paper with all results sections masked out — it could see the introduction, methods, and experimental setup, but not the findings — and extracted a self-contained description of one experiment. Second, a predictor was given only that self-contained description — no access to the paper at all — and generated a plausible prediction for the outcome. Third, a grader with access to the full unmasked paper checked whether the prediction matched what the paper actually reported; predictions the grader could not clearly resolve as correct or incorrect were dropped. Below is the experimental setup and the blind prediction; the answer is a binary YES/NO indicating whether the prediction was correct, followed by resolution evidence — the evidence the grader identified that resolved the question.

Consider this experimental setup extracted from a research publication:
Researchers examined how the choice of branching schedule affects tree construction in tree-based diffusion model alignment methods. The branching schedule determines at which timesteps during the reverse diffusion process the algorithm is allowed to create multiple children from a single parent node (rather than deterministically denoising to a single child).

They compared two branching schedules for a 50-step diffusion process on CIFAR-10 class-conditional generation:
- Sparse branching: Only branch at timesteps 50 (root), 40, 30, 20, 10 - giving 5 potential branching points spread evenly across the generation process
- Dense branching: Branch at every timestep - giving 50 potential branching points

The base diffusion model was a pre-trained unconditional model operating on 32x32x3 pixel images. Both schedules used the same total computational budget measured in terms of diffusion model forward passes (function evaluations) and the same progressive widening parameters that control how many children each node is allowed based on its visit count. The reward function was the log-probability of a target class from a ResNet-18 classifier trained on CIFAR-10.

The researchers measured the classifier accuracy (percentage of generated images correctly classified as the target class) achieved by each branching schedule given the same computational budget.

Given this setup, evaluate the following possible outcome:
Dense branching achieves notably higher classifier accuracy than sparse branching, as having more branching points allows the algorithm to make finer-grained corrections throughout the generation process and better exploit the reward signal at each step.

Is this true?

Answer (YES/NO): NO